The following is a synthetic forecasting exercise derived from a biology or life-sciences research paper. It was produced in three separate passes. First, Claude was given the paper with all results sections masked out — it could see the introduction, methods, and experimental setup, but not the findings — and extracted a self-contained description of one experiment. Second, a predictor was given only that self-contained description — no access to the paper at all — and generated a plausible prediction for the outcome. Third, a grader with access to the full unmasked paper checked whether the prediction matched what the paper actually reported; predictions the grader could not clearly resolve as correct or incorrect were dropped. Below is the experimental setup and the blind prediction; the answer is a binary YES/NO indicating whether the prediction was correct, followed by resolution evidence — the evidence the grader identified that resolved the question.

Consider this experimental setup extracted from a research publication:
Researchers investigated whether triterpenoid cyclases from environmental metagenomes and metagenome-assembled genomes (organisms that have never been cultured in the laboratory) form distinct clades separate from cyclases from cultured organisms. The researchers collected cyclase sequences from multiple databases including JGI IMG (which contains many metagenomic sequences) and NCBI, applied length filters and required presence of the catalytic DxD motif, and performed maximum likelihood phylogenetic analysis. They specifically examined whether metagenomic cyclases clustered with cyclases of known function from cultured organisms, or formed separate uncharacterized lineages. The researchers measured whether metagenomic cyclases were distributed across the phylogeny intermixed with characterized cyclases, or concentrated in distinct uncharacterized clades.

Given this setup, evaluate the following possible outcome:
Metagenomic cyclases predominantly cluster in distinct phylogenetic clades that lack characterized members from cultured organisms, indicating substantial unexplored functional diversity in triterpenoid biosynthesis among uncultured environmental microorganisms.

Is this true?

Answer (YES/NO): NO